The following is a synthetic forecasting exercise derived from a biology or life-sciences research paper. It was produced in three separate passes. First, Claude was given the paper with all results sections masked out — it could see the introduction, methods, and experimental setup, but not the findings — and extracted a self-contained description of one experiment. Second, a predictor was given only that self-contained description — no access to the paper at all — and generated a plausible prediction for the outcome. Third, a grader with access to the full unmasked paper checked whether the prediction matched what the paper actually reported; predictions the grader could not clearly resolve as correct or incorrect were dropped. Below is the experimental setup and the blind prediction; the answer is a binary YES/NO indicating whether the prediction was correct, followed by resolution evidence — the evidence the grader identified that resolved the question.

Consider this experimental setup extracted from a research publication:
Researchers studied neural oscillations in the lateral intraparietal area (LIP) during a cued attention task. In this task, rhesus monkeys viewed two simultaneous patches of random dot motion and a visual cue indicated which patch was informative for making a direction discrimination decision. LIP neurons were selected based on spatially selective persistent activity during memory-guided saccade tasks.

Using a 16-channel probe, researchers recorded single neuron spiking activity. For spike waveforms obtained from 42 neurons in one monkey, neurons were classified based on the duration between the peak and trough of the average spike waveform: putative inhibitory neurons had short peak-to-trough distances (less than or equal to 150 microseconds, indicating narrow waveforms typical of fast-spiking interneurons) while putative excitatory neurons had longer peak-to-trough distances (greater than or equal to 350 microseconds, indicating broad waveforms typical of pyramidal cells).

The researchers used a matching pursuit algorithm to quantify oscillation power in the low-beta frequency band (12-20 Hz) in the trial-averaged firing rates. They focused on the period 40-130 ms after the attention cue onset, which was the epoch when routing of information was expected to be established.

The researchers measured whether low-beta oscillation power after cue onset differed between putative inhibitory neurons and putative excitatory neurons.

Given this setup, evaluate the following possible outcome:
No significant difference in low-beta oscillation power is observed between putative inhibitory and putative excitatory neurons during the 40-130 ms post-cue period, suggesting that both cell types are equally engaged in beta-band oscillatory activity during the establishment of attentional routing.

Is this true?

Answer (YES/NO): YES